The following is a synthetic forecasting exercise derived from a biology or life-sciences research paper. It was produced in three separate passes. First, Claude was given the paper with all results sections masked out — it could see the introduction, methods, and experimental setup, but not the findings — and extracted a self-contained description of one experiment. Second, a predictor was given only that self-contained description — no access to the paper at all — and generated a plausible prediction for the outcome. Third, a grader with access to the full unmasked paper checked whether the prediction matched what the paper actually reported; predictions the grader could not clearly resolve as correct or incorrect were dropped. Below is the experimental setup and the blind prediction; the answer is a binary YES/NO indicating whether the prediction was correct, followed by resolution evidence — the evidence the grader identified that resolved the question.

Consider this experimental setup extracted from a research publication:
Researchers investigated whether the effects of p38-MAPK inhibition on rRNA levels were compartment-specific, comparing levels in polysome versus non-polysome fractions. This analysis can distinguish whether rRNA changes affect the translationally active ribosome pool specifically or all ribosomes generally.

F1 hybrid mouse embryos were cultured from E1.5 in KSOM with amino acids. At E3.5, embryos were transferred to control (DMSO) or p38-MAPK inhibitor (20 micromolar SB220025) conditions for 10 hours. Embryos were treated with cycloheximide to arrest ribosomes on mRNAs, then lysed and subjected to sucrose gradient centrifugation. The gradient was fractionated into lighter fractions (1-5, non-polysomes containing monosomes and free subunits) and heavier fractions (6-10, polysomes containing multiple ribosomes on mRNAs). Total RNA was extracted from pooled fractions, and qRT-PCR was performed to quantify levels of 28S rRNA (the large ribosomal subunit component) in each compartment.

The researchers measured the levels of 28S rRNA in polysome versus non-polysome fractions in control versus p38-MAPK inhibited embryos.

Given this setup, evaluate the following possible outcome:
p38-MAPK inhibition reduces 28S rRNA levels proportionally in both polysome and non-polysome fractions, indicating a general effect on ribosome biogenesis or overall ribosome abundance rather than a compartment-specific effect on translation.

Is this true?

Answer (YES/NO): NO